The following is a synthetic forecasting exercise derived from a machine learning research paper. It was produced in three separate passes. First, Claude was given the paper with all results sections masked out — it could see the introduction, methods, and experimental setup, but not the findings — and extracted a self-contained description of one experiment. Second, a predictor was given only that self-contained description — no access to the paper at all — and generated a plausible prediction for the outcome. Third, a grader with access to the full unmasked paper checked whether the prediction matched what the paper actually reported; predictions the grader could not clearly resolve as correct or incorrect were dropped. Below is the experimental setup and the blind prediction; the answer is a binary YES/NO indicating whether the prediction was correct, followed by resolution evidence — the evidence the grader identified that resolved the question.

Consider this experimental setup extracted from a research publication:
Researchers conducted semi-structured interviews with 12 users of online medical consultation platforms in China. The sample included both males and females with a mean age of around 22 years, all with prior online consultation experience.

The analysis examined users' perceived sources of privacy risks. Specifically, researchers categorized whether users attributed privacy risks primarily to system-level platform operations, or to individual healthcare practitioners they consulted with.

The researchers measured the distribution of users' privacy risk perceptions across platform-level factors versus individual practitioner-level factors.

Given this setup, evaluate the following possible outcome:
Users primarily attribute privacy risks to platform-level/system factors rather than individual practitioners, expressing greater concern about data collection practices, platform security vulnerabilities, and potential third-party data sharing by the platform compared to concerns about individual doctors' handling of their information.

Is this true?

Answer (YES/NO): YES